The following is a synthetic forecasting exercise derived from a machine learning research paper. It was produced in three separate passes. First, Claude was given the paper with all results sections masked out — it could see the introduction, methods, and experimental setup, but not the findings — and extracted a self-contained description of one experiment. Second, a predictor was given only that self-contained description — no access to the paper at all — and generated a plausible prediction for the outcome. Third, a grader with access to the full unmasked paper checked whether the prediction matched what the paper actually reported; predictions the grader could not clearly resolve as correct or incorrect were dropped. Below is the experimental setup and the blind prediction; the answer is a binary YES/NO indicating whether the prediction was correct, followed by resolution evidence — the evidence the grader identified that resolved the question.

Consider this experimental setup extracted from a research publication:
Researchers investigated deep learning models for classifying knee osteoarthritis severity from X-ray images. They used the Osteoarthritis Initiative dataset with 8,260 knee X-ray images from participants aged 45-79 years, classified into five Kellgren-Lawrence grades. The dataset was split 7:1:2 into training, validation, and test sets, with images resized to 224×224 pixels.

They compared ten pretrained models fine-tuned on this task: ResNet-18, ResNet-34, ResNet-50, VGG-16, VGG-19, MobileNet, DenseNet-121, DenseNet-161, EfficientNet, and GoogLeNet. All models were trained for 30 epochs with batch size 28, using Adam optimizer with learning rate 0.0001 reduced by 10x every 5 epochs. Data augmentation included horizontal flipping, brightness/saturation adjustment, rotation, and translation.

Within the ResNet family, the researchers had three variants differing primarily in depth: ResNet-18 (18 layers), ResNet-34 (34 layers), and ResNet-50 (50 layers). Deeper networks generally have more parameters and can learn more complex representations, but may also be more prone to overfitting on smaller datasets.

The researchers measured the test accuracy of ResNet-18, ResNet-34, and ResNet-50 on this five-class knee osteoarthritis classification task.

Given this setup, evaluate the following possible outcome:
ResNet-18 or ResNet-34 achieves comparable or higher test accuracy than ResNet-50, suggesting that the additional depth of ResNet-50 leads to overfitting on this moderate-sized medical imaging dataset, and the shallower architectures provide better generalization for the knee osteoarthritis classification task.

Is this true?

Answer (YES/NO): NO